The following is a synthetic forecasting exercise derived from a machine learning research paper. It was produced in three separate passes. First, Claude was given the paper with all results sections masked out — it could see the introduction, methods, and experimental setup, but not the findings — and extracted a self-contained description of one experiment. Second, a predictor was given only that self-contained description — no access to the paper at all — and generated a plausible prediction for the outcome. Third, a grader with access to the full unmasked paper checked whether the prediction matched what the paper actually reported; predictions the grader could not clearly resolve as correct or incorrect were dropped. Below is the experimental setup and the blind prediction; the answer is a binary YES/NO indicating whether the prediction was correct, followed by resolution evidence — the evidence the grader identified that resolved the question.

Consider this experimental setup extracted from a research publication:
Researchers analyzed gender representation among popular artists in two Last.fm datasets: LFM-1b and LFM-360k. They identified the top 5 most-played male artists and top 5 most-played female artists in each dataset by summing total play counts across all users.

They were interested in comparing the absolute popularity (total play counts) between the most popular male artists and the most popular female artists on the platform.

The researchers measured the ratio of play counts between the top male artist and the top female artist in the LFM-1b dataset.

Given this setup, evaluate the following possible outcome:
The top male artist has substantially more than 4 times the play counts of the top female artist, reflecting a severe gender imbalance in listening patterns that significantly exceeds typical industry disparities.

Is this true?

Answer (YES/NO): NO